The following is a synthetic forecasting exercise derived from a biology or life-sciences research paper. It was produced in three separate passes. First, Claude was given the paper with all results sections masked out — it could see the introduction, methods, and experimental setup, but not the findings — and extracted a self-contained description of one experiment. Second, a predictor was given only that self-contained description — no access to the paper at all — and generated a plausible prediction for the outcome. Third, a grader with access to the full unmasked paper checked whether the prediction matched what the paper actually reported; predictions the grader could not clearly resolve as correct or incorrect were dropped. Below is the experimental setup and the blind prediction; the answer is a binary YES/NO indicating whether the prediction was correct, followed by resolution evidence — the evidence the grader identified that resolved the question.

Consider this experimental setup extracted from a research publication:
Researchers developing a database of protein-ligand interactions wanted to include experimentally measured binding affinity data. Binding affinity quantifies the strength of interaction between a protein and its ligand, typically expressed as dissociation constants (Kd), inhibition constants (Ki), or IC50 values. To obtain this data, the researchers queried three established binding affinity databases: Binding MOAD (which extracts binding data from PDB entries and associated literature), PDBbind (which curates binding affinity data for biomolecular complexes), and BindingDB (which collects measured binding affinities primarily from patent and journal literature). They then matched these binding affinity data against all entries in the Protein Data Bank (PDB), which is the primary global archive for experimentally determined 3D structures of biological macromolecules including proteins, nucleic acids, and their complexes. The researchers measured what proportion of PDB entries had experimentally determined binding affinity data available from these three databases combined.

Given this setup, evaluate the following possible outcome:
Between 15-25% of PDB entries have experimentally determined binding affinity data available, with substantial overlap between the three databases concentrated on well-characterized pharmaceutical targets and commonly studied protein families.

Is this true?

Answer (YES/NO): NO